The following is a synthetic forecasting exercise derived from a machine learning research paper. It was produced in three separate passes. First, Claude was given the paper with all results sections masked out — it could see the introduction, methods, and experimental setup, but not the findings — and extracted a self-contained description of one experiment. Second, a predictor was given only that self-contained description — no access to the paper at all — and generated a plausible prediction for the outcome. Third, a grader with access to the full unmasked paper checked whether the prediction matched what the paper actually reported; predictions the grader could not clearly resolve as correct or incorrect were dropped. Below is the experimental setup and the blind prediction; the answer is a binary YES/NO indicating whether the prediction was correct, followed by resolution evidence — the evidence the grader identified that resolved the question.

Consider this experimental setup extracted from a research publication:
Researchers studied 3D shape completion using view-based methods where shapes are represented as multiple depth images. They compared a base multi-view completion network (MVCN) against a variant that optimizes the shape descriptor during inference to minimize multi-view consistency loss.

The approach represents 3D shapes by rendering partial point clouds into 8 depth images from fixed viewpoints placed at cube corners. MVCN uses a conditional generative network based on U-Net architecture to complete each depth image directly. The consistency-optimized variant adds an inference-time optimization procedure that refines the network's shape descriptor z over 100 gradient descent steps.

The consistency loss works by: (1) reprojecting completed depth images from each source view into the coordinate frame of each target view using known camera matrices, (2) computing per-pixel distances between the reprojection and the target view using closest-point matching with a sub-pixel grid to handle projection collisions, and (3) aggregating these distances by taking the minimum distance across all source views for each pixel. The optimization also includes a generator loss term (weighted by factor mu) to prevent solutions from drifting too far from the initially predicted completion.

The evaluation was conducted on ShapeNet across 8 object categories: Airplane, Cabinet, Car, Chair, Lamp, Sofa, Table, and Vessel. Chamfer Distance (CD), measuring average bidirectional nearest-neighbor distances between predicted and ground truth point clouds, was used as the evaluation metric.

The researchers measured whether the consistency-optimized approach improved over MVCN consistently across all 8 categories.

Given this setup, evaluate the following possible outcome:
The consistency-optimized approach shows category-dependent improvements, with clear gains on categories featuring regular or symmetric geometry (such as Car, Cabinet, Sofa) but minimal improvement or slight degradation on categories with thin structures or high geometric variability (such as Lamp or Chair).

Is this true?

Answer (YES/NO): NO